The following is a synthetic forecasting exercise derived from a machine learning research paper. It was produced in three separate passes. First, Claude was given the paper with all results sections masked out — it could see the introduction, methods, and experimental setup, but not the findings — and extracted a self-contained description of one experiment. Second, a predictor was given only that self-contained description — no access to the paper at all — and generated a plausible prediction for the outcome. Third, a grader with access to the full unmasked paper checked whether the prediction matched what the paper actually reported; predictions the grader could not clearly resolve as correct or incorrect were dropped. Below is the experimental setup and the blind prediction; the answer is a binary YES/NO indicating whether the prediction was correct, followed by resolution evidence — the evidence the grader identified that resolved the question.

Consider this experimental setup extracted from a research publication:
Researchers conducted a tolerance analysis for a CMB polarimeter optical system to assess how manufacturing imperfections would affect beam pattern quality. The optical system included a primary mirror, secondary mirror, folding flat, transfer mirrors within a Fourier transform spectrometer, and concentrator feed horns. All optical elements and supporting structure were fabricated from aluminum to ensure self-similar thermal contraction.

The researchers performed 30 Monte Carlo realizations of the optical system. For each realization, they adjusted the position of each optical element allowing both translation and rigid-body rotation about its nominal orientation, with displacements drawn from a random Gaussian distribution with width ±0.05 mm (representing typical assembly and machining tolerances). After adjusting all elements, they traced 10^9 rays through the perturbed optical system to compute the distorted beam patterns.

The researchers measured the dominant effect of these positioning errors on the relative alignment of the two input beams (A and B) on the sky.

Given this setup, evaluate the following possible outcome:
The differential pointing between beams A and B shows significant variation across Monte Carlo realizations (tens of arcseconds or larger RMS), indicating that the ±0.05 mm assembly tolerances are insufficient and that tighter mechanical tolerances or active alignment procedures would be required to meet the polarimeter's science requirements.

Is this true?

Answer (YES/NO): NO